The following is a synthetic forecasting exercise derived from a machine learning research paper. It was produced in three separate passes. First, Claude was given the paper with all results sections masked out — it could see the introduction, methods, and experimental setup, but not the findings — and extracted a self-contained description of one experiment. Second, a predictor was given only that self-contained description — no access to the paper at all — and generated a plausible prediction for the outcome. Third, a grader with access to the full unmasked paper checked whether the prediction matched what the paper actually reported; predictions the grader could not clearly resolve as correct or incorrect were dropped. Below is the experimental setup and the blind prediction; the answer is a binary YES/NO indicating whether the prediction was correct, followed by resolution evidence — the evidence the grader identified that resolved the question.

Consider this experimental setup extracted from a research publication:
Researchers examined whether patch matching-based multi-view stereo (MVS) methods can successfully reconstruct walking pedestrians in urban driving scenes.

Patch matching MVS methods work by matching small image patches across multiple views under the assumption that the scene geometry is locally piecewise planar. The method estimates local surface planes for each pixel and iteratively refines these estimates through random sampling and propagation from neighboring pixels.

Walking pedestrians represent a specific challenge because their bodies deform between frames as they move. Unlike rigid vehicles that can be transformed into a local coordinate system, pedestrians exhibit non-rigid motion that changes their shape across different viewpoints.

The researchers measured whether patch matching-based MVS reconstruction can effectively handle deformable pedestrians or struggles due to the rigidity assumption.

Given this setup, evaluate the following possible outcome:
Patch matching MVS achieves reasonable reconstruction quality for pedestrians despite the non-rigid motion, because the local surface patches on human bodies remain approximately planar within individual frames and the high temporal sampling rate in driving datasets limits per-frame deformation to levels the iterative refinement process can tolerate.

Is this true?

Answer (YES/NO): NO